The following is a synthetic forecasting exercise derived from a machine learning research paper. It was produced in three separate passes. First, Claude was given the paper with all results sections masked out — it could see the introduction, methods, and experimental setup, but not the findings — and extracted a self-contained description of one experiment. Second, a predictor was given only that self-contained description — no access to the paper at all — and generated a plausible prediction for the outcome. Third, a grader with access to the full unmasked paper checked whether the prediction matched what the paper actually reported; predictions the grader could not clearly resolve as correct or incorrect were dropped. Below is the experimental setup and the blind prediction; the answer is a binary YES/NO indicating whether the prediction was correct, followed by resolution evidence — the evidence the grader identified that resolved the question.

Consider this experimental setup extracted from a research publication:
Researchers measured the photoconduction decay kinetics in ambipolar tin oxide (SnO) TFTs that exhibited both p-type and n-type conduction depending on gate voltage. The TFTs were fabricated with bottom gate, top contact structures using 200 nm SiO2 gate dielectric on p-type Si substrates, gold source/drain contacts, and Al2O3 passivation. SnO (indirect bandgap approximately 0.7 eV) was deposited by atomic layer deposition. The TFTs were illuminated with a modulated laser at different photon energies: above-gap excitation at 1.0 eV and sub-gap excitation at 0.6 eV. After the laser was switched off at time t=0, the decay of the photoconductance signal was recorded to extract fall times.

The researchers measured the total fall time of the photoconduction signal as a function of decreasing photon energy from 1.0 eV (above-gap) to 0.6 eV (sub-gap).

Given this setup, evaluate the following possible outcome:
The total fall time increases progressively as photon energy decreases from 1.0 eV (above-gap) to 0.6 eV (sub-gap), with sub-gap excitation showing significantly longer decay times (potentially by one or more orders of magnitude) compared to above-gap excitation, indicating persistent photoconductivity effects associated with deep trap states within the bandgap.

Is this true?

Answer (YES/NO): YES